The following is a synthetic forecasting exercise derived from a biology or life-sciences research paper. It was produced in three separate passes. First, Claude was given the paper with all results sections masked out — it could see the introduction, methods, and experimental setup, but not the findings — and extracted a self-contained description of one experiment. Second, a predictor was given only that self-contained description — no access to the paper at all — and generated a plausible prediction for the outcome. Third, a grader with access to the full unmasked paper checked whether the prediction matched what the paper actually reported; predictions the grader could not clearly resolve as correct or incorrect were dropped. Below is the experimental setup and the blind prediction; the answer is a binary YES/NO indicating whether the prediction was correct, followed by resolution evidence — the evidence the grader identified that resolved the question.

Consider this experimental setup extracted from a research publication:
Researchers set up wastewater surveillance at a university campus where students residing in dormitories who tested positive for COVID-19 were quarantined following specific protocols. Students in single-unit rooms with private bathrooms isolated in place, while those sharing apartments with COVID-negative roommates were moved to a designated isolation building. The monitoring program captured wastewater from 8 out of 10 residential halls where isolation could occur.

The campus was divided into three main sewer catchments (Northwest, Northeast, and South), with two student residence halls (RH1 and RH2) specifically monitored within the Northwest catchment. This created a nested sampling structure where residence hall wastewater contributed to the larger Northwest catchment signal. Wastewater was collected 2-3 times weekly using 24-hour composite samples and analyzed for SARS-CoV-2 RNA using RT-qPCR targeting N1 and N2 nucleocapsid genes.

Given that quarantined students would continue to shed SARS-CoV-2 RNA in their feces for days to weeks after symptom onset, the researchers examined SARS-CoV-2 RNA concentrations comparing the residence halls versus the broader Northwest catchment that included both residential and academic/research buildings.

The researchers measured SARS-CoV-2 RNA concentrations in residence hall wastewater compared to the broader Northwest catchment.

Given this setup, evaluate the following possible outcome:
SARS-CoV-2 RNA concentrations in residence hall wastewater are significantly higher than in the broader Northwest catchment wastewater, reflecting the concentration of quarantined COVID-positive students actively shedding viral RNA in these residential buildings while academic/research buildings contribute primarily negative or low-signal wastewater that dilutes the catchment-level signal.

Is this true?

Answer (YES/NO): NO